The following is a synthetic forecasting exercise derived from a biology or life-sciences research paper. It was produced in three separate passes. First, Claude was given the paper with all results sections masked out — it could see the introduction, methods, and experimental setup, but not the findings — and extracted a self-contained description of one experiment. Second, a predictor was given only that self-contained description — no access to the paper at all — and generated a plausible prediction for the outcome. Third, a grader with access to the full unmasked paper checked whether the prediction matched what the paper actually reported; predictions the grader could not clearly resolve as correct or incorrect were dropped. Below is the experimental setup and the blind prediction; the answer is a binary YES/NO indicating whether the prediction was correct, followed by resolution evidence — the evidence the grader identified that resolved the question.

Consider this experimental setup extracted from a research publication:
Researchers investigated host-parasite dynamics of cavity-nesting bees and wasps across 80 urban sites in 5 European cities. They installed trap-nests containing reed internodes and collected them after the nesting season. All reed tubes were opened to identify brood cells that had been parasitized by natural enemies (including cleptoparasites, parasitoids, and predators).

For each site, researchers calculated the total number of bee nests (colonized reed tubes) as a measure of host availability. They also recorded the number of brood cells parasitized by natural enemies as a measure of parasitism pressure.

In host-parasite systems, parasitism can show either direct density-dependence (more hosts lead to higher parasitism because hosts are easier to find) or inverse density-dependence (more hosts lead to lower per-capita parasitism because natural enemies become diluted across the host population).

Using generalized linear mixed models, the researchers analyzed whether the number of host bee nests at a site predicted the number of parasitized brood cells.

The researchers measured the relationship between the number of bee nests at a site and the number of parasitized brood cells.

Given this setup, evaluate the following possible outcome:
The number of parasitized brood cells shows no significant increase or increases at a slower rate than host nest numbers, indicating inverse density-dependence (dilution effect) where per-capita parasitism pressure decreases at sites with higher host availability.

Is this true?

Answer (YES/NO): NO